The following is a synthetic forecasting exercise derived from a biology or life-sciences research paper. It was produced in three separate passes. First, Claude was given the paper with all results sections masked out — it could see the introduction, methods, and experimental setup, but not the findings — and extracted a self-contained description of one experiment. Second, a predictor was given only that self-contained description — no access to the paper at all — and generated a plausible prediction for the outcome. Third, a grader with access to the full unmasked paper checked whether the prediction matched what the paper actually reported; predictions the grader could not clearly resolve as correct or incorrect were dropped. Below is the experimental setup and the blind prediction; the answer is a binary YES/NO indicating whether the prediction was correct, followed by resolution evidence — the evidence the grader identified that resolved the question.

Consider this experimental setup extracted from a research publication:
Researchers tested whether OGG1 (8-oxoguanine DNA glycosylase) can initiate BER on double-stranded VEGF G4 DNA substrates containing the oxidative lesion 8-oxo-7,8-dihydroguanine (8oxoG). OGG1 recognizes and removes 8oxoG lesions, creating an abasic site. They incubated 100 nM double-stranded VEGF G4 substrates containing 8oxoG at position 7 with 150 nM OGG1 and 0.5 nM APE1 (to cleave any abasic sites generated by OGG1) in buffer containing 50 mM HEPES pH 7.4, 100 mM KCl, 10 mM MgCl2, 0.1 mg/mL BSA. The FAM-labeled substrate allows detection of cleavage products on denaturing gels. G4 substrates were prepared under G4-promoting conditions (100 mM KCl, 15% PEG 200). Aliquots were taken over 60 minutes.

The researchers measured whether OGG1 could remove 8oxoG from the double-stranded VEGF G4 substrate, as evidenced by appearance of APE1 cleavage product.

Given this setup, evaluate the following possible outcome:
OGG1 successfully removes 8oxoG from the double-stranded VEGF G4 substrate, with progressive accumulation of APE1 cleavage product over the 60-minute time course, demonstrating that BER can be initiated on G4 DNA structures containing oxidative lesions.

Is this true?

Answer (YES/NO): YES